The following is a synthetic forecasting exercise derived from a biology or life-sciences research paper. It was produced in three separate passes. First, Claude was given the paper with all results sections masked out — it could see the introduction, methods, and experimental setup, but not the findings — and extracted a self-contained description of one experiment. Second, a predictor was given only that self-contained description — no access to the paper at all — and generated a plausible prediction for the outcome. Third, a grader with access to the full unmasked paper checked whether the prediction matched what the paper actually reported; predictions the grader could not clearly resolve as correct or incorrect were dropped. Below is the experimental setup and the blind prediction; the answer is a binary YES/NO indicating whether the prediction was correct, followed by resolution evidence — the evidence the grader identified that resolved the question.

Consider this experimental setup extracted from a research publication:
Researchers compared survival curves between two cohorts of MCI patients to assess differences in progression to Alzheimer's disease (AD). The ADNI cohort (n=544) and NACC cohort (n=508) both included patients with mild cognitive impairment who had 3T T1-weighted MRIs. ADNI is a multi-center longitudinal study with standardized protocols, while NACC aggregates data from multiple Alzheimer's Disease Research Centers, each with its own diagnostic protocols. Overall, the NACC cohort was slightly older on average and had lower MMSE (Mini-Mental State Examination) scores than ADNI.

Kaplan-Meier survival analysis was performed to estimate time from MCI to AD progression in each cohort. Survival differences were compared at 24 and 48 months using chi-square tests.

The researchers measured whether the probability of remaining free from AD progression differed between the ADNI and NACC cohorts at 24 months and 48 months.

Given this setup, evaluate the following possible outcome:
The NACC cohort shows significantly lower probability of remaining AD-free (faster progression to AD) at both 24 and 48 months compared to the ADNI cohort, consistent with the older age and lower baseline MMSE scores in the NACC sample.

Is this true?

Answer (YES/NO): NO